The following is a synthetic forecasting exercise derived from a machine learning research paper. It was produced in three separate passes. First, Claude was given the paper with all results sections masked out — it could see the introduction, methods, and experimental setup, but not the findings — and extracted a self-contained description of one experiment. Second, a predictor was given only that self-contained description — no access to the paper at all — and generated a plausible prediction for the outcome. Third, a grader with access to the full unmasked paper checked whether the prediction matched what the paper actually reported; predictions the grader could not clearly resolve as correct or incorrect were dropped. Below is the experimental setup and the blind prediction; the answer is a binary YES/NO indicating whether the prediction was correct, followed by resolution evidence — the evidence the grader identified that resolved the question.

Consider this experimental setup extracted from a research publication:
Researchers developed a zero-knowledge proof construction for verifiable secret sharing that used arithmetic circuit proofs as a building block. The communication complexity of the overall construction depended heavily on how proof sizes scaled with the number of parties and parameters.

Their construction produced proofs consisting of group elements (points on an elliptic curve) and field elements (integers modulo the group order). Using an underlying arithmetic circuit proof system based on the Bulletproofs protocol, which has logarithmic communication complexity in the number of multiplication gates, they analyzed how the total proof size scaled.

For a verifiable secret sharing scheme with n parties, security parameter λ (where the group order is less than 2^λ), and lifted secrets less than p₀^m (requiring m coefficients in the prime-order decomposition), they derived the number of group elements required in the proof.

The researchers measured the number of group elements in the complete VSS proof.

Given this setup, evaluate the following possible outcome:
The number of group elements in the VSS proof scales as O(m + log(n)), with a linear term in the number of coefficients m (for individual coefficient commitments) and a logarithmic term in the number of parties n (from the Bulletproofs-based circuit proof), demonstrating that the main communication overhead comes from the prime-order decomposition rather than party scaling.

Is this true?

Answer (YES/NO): NO